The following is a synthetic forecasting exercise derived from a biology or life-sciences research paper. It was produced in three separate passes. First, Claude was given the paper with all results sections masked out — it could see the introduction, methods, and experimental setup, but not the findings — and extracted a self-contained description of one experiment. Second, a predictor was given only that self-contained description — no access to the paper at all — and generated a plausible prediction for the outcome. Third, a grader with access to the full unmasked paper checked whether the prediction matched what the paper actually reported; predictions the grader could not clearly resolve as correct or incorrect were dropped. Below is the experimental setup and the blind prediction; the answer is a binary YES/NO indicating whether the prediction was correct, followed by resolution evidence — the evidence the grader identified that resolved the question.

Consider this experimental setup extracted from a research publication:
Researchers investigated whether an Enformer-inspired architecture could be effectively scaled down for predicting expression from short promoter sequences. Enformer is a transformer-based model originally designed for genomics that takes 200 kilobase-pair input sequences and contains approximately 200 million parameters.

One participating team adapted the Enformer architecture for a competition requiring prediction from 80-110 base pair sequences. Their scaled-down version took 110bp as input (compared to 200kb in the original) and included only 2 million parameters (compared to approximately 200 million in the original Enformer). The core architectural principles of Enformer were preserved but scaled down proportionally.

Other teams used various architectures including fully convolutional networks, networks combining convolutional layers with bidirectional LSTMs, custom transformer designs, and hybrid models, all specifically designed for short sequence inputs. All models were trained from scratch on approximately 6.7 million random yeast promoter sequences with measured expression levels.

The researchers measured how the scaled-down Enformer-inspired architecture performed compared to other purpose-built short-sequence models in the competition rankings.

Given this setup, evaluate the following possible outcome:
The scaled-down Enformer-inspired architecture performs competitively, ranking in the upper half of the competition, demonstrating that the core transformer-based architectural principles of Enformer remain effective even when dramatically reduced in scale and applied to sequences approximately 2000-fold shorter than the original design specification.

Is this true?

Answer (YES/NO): NO